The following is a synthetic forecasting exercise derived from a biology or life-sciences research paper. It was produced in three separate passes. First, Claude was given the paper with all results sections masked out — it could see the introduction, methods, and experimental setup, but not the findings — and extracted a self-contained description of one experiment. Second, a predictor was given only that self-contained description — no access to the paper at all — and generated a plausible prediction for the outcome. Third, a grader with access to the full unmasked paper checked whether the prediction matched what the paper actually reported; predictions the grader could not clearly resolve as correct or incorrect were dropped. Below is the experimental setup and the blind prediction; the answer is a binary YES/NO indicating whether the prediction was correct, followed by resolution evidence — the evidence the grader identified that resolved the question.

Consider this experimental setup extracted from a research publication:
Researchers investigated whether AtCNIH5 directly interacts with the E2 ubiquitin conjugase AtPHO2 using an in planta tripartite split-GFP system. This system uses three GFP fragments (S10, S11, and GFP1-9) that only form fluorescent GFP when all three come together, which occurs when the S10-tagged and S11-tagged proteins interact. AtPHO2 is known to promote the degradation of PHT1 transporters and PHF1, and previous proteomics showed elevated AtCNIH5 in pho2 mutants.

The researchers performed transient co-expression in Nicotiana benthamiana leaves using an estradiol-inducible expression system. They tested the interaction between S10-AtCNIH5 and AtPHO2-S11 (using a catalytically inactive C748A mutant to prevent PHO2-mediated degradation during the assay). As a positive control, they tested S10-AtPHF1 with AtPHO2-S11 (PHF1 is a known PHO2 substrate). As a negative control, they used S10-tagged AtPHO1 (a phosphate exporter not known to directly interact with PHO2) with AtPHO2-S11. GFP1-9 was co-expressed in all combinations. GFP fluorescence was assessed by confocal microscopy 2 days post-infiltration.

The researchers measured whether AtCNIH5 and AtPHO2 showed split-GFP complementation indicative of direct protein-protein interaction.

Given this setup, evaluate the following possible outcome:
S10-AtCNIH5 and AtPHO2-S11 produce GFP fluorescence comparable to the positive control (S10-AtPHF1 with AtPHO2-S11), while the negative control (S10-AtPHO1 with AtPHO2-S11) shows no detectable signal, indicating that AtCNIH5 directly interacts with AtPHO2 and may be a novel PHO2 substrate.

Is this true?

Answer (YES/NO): NO